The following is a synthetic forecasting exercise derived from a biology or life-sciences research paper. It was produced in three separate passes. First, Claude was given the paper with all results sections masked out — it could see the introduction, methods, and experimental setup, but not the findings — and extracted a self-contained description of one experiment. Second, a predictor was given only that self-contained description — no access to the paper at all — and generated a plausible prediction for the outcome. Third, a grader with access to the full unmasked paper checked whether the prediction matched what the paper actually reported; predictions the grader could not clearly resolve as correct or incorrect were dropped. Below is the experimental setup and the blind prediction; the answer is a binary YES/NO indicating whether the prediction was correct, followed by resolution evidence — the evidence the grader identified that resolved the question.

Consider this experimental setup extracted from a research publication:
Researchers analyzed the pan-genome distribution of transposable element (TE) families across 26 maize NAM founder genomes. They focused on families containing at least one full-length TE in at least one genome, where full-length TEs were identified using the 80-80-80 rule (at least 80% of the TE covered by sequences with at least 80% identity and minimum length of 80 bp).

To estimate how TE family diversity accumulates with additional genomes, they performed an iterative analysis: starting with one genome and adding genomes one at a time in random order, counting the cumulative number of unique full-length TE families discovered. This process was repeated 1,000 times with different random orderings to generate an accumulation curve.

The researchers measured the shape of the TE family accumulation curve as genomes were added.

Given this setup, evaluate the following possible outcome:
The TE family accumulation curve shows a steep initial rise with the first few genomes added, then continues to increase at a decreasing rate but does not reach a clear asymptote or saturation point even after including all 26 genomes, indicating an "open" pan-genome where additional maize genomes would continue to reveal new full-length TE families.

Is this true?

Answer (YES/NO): NO